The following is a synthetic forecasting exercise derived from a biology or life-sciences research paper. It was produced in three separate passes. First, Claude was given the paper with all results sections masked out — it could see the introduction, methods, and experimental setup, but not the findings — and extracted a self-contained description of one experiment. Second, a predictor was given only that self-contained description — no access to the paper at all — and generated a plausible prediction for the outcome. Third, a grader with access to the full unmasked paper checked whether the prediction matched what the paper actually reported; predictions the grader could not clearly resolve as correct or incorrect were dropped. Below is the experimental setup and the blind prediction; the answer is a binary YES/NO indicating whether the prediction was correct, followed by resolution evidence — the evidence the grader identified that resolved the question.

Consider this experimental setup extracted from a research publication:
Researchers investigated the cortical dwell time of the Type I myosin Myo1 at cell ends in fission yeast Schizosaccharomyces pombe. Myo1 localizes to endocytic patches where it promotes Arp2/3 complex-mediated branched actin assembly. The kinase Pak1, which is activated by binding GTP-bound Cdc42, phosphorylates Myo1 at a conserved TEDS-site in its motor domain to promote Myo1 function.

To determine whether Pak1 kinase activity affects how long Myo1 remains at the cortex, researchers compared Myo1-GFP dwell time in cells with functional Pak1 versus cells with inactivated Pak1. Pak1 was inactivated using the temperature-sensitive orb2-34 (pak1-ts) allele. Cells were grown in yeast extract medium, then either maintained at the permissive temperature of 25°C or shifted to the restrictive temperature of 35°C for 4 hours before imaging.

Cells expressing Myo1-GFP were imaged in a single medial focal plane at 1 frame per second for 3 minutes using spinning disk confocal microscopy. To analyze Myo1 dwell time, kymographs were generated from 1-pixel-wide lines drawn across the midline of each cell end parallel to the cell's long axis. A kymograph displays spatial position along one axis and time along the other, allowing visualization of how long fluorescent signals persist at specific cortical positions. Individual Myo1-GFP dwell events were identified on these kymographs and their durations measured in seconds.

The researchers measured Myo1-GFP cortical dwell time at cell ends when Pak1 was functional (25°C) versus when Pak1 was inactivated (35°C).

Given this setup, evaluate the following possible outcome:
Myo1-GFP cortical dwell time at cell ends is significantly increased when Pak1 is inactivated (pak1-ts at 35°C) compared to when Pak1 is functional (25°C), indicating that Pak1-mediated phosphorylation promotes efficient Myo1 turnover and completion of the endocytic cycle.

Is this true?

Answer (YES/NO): YES